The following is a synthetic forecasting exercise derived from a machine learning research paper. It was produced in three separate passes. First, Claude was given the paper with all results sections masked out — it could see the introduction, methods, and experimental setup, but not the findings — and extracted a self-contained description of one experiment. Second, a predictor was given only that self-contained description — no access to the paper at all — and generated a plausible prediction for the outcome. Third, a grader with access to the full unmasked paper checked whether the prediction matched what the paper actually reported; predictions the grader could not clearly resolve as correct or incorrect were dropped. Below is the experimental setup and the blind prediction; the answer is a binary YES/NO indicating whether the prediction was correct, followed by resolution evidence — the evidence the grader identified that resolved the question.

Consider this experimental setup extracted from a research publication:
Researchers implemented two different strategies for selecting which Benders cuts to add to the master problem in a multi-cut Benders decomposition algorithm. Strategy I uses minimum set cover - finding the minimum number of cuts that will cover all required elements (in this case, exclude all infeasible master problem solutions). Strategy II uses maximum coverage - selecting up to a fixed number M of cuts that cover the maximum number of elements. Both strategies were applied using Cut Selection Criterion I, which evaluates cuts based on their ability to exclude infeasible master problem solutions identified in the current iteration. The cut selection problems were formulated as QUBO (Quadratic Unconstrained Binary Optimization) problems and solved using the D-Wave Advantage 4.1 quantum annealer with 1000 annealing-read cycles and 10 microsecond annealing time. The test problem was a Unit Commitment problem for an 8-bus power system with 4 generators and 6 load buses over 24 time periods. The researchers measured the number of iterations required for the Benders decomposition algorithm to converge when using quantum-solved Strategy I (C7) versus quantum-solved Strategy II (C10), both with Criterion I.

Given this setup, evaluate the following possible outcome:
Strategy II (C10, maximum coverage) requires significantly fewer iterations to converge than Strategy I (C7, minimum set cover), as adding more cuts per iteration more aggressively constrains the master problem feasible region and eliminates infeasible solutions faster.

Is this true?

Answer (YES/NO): NO